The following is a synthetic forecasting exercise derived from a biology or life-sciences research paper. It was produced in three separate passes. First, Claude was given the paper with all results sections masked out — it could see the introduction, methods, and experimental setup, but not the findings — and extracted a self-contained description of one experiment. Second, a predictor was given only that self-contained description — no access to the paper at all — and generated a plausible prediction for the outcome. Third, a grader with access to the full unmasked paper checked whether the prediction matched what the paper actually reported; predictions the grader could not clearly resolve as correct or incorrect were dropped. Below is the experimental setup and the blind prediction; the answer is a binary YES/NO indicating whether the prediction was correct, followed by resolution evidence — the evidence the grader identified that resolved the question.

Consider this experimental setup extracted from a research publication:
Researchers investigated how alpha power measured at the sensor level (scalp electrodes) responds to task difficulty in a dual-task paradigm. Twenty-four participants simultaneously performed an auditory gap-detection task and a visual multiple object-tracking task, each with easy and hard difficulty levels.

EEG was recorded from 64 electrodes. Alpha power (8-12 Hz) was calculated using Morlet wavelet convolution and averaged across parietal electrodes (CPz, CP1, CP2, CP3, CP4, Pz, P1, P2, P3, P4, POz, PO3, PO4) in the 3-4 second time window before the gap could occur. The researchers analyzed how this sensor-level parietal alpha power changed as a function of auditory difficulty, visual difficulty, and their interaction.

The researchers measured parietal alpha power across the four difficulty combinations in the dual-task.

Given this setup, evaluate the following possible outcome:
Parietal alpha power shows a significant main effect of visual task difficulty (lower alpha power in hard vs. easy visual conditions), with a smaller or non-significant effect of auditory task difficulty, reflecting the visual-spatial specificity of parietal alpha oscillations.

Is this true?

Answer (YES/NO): NO